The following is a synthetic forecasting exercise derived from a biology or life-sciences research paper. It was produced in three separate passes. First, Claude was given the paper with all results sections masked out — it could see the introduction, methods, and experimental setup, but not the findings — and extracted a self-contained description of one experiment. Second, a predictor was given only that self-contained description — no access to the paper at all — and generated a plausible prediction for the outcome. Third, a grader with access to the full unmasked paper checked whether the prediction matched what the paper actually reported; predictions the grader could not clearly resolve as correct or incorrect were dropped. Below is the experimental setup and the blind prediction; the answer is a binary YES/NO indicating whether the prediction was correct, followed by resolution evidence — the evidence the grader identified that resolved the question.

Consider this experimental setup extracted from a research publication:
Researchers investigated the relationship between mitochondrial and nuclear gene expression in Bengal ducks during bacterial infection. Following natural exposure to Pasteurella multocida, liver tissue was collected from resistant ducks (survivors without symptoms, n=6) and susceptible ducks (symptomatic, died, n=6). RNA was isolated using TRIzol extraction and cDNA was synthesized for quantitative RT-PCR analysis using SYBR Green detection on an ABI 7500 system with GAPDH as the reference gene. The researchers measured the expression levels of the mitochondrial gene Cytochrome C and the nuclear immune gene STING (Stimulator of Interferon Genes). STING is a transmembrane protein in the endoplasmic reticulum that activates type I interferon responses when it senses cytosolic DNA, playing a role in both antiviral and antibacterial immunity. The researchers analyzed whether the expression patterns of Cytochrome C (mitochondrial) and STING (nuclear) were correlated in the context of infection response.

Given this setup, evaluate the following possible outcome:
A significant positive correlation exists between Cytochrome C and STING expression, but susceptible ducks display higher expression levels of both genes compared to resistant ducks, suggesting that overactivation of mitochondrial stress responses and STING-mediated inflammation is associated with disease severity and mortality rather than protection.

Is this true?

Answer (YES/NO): NO